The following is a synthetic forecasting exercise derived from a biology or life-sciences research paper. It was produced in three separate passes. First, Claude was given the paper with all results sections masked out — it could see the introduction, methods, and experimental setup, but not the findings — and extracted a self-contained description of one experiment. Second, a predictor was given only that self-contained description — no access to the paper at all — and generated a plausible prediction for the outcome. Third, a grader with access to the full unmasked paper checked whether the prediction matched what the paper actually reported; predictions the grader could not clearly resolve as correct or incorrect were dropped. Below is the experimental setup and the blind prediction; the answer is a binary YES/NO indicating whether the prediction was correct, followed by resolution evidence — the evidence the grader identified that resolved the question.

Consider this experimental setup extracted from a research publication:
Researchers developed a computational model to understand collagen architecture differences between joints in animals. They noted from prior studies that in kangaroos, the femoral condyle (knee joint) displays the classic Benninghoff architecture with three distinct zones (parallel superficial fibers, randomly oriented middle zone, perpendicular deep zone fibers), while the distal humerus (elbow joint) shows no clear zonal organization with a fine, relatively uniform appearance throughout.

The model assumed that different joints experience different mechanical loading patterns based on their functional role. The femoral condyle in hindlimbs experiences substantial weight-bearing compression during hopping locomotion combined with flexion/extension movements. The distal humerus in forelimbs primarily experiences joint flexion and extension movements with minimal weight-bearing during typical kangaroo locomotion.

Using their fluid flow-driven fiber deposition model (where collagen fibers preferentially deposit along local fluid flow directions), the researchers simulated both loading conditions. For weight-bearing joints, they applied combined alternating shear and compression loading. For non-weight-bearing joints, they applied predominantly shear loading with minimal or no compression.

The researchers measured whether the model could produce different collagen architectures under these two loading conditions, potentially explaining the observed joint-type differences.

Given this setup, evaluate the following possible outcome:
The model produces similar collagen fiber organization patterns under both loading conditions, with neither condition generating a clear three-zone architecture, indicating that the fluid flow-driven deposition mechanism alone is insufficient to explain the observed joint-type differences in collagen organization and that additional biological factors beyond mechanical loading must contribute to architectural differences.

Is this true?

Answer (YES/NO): NO